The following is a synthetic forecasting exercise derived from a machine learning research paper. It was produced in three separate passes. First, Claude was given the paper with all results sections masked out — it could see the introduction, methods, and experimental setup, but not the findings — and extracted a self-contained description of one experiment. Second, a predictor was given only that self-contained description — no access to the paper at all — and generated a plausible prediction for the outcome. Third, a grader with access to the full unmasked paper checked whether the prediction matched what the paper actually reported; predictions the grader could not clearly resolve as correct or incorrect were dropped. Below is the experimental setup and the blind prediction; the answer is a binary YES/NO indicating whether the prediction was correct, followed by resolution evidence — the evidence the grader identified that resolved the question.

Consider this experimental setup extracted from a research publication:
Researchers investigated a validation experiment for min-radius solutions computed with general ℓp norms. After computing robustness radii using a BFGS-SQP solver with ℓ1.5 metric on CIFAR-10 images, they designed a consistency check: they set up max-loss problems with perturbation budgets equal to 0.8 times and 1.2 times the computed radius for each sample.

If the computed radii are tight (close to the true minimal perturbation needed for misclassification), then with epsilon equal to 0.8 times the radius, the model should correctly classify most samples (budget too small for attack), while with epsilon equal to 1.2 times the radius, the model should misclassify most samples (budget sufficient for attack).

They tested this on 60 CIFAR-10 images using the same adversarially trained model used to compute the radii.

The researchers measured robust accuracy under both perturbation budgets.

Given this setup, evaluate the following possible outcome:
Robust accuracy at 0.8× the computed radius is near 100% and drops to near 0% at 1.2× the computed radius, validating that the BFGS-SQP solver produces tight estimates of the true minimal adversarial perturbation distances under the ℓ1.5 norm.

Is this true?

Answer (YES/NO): NO